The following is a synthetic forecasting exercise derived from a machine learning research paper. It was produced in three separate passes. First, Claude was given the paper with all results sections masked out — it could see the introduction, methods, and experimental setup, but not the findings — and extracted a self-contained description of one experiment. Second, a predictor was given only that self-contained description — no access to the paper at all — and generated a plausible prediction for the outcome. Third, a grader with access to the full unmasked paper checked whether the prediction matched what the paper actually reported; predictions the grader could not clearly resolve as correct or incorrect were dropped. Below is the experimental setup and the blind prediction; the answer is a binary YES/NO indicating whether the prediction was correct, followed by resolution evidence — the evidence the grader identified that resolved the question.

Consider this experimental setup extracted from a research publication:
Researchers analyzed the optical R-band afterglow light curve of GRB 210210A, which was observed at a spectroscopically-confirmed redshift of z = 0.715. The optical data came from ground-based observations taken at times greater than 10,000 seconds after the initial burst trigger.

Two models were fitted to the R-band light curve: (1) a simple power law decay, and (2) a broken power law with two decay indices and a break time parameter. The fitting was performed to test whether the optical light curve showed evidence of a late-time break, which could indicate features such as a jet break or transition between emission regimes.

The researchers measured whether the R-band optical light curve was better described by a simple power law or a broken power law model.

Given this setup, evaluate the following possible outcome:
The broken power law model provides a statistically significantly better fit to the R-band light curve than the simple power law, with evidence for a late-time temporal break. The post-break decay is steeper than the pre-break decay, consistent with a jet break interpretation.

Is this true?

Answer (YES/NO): YES